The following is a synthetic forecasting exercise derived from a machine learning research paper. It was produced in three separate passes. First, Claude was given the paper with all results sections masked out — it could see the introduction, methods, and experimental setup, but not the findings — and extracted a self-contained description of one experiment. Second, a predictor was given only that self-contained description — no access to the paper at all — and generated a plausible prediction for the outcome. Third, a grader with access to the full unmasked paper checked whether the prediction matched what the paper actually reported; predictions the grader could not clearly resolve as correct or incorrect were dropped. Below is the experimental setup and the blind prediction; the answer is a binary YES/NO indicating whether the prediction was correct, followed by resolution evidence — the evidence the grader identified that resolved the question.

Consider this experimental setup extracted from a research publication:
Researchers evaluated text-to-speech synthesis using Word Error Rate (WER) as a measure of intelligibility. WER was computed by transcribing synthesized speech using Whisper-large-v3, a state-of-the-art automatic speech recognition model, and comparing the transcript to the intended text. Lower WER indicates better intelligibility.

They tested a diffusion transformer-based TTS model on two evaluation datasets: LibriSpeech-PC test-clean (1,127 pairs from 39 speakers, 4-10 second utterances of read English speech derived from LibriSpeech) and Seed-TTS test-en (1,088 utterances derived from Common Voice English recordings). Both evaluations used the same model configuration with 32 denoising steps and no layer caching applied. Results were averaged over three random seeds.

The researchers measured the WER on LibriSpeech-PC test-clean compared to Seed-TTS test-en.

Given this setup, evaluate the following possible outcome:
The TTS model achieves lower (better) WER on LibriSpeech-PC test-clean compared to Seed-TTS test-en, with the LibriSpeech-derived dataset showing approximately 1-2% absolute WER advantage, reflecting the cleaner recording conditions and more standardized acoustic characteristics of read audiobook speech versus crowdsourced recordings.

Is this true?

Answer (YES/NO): NO